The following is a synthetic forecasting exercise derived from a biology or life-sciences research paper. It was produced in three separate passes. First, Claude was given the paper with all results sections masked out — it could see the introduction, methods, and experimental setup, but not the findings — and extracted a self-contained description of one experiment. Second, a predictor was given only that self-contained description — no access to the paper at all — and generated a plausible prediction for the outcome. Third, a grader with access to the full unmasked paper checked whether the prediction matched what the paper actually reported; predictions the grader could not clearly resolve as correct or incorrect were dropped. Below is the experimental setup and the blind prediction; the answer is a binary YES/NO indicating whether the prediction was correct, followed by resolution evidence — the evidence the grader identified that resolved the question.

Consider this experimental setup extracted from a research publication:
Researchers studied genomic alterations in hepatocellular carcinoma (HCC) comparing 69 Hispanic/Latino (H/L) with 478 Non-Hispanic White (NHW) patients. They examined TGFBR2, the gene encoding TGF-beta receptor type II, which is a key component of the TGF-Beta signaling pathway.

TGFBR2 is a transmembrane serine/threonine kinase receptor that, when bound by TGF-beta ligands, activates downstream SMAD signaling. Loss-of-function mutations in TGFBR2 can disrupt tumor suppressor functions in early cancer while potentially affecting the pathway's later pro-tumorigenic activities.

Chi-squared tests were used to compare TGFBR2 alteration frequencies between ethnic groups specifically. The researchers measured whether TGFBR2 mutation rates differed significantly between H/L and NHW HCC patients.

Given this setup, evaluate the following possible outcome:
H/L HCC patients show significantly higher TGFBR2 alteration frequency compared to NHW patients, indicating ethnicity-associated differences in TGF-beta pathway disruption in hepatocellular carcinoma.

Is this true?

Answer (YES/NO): NO